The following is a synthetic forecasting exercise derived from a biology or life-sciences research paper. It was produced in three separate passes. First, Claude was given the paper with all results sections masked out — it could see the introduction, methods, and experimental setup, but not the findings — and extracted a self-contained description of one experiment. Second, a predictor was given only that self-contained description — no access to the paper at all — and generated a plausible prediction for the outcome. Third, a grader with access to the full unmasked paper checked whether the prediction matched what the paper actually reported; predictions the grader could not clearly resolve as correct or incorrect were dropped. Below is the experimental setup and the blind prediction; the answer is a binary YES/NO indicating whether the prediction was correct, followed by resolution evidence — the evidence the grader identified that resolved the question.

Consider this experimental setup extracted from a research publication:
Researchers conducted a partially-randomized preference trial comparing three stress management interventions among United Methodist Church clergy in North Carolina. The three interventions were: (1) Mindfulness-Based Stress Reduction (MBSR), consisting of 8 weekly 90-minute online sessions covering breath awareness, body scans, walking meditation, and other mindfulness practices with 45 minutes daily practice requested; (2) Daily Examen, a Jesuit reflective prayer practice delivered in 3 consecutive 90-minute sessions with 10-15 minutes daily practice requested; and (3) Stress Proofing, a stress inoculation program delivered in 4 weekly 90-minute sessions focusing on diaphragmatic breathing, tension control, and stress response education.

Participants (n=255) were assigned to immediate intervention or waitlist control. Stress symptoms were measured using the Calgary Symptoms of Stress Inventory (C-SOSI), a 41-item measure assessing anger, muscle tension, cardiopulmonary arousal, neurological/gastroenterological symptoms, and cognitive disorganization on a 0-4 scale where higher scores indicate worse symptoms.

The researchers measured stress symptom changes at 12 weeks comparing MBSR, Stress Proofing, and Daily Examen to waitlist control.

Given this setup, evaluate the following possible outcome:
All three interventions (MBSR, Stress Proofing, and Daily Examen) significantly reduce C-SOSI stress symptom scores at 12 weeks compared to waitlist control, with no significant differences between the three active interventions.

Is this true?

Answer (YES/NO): NO